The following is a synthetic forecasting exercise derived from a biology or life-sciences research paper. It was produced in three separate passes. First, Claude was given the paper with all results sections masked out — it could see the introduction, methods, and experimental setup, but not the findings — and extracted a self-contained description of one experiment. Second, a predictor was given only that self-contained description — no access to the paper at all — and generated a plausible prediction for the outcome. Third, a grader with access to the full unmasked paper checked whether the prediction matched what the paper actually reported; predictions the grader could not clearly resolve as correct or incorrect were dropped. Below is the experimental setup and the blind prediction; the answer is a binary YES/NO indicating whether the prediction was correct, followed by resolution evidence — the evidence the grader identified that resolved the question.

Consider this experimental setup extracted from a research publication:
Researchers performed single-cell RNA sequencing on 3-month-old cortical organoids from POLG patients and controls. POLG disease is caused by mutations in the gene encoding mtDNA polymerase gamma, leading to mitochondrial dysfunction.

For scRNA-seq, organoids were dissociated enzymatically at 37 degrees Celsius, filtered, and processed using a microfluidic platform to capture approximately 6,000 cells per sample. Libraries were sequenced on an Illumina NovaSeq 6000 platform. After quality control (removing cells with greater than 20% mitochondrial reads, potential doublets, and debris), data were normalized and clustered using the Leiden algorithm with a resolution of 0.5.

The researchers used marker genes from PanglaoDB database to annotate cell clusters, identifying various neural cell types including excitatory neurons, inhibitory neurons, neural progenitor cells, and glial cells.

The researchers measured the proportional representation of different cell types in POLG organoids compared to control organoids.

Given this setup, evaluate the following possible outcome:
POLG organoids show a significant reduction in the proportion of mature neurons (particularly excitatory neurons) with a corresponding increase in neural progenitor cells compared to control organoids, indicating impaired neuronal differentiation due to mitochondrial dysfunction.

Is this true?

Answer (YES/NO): NO